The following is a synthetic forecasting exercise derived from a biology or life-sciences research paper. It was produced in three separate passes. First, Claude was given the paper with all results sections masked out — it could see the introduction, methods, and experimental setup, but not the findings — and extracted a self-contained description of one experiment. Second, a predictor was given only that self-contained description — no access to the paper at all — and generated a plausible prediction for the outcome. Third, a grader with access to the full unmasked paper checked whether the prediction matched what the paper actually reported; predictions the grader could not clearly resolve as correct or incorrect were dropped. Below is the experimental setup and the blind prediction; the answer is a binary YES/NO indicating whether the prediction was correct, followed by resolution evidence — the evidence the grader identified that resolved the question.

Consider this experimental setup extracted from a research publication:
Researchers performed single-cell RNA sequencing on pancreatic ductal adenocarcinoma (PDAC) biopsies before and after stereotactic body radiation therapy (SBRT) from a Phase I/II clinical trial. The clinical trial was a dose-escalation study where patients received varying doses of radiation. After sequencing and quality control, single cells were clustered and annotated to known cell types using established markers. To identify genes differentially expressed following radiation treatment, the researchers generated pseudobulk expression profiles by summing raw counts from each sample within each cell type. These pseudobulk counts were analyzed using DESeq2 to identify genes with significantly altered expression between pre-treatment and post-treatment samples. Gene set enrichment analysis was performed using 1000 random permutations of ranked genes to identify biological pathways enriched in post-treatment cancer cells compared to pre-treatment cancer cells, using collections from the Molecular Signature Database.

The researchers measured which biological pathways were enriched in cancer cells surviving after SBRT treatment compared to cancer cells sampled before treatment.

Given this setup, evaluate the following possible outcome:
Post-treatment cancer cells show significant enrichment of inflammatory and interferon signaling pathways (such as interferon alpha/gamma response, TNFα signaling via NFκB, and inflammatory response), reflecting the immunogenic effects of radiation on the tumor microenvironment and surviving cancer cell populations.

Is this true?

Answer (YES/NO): NO